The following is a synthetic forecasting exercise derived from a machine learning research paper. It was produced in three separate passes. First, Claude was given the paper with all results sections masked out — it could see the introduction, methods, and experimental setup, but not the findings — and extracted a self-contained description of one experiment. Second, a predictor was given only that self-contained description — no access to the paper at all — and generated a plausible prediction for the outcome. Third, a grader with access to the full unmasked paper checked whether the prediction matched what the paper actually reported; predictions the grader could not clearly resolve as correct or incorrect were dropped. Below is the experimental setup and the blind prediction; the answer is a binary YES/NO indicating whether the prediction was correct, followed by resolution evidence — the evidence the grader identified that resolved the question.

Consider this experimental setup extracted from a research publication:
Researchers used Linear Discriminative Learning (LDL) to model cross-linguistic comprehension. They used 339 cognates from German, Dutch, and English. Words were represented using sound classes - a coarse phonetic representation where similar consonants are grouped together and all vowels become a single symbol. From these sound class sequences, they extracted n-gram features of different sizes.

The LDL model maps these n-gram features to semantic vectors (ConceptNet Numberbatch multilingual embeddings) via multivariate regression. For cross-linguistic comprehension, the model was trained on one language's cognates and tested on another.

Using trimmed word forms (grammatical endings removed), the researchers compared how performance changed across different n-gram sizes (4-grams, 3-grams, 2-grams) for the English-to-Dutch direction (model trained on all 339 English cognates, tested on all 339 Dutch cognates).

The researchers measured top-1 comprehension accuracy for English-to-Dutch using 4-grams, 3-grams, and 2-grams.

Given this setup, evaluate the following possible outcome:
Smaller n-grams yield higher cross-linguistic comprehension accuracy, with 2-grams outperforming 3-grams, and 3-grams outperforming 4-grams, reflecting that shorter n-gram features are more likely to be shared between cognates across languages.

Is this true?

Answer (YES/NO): NO